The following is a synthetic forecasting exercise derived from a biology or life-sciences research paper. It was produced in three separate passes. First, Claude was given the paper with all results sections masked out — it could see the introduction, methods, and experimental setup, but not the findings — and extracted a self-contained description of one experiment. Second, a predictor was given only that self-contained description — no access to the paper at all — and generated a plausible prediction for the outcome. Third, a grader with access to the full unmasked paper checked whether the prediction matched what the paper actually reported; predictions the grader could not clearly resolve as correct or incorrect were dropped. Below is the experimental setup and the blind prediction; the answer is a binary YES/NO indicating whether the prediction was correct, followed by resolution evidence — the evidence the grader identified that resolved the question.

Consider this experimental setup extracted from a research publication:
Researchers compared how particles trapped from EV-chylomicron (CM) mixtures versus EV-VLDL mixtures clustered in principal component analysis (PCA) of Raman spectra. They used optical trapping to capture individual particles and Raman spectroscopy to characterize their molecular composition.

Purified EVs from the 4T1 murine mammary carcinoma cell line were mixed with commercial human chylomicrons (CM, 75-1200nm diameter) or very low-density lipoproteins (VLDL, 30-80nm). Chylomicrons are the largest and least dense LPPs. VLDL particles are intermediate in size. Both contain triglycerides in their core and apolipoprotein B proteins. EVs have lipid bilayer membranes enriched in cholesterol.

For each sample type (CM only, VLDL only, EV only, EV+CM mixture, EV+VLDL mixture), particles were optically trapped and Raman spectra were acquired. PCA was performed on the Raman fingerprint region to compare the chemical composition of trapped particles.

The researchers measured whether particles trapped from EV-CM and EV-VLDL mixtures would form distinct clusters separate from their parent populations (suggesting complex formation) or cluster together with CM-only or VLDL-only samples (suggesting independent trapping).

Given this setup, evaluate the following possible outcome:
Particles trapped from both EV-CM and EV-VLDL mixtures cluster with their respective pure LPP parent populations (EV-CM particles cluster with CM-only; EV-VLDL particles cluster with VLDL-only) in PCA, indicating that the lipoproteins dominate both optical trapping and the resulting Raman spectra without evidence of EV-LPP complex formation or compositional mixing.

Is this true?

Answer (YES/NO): YES